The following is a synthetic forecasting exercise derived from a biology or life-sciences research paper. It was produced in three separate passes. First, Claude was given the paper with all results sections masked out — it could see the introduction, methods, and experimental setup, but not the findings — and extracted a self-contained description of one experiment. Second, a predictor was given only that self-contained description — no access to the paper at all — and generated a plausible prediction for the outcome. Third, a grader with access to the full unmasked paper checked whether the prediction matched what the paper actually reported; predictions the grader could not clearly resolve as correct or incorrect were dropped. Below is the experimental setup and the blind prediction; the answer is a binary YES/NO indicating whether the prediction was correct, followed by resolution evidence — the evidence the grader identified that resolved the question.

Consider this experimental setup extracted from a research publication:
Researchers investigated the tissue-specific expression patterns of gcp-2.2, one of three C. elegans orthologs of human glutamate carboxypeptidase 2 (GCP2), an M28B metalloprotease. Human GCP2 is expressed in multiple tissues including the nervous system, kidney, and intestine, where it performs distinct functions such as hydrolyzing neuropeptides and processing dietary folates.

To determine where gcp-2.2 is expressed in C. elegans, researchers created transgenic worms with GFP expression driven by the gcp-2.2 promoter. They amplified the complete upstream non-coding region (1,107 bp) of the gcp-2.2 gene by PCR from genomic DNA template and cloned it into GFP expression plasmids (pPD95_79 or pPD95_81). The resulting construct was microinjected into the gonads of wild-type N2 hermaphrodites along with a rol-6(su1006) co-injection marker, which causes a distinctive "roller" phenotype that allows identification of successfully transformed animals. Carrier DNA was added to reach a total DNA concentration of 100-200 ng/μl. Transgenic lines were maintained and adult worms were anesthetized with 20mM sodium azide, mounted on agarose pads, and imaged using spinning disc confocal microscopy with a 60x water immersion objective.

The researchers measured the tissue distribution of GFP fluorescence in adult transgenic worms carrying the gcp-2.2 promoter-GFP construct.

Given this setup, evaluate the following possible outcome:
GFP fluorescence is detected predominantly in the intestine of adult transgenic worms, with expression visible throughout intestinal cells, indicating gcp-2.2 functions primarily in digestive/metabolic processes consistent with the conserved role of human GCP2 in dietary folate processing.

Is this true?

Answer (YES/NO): NO